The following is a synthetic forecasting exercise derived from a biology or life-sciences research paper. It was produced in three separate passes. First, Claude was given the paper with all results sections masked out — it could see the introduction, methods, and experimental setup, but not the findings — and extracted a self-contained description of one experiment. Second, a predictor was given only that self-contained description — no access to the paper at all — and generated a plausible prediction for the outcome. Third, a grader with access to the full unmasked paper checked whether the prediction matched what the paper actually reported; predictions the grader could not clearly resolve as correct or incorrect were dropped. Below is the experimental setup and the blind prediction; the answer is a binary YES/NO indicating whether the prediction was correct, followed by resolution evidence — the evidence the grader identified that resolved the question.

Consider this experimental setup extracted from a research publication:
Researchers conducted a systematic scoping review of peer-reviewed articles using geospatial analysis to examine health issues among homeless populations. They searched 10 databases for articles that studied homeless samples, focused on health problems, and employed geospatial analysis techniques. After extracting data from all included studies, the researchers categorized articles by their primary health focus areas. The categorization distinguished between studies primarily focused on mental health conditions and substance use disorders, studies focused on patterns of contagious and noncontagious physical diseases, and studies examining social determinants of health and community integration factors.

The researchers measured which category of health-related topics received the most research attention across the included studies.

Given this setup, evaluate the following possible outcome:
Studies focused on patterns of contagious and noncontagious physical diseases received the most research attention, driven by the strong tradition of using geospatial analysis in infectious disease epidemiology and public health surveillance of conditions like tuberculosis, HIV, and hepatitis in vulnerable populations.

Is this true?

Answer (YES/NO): YES